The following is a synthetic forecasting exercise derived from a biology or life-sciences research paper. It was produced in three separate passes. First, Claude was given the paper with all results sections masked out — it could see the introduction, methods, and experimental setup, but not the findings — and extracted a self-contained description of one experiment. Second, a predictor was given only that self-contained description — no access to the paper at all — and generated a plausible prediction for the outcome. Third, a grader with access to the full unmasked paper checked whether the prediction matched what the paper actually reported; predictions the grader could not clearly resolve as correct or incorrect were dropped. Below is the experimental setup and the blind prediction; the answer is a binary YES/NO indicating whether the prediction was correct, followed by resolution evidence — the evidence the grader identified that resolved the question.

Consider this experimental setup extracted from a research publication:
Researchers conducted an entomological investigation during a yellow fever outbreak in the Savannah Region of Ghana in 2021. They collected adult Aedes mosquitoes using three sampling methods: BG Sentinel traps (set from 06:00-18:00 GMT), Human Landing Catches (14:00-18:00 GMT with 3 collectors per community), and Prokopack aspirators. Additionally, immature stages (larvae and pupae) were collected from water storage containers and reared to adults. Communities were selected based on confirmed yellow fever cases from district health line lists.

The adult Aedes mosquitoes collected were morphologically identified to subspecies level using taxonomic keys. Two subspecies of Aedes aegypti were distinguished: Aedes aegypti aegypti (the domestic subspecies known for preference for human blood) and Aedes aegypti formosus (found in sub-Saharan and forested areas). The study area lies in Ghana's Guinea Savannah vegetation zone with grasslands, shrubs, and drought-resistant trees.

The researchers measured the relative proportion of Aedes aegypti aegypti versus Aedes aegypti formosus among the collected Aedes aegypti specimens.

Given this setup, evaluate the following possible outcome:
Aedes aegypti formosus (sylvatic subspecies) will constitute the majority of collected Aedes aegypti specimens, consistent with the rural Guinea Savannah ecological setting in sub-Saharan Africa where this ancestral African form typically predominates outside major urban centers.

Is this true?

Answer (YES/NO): YES